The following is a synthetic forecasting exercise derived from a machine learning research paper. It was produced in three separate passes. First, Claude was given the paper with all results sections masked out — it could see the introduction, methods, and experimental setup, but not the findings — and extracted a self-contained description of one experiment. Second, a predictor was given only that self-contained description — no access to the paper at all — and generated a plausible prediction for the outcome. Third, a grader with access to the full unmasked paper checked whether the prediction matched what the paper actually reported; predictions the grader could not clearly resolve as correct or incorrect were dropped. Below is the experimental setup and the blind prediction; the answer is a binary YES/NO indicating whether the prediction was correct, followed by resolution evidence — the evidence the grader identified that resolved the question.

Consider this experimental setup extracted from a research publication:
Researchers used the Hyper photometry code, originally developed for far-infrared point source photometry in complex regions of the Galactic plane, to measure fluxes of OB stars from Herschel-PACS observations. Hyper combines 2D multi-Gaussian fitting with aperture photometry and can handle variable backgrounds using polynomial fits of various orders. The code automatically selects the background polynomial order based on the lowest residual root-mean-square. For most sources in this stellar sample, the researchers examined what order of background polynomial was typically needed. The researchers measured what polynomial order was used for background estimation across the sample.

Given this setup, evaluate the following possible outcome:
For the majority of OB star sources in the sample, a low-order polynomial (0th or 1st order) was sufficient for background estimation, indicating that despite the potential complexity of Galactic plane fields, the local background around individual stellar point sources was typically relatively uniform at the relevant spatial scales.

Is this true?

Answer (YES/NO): NO